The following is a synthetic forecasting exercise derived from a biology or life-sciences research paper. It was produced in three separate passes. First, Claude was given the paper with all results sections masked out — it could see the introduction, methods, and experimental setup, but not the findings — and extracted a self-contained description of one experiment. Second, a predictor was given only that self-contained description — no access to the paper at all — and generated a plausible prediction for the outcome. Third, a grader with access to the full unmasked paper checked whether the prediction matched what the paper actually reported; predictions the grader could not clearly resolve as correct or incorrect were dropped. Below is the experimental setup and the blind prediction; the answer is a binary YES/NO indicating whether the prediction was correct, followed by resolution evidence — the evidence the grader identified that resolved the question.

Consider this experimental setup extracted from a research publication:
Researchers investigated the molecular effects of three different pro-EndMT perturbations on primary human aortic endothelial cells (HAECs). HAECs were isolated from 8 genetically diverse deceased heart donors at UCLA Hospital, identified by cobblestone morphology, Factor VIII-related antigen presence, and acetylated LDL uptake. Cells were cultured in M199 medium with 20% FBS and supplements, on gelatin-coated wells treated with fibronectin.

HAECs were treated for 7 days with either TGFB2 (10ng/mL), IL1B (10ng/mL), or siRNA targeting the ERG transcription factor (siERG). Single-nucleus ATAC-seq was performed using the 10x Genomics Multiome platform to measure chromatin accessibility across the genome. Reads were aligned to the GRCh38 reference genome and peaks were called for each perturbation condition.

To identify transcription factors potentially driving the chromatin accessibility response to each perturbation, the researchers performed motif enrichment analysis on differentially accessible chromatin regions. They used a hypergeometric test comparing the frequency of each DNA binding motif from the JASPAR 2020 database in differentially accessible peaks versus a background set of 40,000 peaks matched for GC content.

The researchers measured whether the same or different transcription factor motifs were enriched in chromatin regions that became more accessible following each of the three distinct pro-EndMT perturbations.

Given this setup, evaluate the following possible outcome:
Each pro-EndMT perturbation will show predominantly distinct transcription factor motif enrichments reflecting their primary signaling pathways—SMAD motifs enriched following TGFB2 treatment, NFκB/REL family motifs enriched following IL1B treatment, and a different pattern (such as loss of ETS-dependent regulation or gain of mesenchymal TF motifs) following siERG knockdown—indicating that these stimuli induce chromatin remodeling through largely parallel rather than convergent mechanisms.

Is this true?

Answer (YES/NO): NO